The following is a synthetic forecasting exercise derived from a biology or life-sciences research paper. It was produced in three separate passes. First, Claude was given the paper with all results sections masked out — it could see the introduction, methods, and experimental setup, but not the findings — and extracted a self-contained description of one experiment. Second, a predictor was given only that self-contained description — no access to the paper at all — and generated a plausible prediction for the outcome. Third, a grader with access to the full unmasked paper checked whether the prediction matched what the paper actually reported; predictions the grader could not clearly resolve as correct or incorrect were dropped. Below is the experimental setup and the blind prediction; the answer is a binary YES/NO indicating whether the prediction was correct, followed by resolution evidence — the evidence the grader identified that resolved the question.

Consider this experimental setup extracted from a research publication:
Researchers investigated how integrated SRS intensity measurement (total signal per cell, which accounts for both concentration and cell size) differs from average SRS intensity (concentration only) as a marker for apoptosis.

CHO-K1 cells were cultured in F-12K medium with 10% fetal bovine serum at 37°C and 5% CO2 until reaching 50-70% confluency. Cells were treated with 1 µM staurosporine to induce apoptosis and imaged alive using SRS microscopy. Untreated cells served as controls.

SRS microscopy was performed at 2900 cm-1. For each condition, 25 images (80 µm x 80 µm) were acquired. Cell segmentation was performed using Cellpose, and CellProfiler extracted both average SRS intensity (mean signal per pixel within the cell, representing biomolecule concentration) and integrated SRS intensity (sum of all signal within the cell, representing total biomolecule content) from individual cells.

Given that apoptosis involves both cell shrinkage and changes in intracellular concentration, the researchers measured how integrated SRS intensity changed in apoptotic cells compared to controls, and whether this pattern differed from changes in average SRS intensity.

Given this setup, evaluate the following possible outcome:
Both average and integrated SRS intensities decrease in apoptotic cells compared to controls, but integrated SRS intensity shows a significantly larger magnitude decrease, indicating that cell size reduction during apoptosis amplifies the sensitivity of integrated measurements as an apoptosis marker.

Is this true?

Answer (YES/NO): NO